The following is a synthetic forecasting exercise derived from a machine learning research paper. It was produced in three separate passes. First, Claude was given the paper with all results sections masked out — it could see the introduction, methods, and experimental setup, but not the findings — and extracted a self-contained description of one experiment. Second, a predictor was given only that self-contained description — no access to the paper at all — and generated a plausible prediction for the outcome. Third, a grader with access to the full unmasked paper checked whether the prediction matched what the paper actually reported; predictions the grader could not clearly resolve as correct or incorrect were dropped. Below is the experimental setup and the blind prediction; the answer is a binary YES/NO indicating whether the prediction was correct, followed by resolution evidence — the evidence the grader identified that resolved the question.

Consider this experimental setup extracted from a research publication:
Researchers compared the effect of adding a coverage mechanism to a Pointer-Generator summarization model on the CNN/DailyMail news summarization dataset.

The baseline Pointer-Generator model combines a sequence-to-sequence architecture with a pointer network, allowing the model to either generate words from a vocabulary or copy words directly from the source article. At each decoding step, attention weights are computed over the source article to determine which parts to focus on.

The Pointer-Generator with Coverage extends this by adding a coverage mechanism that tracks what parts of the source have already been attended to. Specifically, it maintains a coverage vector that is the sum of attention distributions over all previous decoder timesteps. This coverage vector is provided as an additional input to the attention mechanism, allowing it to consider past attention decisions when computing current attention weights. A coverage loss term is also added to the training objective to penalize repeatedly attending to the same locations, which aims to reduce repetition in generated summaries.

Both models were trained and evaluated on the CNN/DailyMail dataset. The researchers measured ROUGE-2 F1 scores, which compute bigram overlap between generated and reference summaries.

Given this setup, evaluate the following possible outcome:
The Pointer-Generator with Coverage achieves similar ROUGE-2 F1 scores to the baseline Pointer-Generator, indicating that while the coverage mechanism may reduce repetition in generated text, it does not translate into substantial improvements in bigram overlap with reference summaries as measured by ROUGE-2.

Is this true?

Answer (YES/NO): YES